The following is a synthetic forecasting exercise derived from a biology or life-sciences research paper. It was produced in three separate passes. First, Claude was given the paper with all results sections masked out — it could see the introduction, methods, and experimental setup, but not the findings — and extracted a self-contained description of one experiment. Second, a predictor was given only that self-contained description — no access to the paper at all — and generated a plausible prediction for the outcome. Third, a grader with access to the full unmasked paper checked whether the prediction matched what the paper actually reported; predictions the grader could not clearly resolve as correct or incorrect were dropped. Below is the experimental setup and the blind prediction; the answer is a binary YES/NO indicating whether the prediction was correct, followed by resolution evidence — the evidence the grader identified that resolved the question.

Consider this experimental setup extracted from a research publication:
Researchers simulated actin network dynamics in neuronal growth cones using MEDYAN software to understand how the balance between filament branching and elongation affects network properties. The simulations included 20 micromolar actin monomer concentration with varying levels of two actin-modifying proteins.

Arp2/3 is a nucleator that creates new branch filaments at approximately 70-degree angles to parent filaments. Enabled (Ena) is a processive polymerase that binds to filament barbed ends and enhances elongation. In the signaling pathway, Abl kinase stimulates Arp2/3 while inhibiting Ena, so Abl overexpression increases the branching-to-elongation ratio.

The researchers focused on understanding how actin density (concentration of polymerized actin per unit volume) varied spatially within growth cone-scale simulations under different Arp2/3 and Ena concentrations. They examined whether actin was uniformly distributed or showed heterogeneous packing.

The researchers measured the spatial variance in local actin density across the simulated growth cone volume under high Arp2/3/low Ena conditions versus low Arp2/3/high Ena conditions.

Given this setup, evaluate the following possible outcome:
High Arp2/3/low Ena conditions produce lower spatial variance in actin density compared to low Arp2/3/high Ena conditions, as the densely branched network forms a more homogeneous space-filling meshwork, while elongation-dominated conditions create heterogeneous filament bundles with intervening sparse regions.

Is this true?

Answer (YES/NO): NO